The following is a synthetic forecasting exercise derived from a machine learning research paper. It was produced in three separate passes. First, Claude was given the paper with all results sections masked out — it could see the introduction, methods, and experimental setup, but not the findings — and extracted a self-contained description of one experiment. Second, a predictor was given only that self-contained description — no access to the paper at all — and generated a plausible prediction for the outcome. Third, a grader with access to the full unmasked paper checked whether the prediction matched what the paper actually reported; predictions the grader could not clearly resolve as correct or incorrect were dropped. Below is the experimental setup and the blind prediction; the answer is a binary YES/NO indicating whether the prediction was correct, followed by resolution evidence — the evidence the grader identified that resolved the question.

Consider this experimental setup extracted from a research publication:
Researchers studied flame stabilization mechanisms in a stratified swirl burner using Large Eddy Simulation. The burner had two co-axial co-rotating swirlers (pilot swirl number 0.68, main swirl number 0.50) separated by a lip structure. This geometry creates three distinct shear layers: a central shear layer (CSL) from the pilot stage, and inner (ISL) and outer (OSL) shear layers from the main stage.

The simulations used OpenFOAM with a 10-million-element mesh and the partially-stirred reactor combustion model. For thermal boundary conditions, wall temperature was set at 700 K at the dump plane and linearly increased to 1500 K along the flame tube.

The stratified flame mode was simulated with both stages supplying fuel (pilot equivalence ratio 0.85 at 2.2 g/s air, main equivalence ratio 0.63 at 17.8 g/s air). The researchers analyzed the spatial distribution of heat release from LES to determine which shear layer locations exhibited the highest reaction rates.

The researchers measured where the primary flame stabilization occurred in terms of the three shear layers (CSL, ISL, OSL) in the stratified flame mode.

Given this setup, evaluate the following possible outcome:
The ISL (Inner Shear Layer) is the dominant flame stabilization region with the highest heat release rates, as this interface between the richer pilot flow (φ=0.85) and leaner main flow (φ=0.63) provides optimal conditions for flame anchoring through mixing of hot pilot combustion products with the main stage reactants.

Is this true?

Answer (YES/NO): NO